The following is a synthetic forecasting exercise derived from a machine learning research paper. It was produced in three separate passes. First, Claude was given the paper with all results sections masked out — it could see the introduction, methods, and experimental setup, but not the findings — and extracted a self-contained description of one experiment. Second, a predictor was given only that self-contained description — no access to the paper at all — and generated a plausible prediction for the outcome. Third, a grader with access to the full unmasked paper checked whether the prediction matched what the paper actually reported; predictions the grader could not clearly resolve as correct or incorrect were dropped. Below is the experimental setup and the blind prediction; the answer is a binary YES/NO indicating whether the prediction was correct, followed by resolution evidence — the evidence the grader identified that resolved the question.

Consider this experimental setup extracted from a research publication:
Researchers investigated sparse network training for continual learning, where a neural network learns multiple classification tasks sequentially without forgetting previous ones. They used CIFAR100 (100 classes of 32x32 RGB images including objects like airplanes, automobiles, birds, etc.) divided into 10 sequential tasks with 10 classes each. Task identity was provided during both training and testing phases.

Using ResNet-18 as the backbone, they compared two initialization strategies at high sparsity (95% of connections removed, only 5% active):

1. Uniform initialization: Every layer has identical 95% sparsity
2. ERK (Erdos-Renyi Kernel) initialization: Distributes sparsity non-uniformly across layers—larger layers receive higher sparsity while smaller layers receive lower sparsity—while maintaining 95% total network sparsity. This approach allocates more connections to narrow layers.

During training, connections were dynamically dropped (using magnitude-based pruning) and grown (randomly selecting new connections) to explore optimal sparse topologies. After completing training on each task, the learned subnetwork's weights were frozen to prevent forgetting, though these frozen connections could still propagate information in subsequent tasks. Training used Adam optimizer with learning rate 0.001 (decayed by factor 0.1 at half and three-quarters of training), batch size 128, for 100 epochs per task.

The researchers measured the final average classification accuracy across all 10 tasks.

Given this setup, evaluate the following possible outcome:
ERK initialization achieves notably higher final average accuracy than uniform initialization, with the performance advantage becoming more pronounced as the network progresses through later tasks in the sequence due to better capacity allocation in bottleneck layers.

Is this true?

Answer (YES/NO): NO